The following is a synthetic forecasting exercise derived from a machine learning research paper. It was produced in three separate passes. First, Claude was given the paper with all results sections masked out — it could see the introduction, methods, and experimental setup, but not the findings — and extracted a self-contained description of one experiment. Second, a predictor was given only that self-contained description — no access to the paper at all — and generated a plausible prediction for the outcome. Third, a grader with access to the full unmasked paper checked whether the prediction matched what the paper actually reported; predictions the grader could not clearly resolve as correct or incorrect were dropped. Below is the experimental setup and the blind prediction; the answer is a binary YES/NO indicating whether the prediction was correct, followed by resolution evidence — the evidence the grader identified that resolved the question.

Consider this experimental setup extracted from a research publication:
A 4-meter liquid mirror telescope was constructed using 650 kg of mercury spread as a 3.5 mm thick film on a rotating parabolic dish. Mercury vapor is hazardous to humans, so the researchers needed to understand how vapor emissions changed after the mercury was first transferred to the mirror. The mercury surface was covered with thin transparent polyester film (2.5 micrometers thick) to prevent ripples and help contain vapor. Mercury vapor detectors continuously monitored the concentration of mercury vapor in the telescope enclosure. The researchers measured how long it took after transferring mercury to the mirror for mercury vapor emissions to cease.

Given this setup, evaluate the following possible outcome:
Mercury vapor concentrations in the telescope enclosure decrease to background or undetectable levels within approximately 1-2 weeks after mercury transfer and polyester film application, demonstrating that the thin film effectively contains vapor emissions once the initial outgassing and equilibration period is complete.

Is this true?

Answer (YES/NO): NO